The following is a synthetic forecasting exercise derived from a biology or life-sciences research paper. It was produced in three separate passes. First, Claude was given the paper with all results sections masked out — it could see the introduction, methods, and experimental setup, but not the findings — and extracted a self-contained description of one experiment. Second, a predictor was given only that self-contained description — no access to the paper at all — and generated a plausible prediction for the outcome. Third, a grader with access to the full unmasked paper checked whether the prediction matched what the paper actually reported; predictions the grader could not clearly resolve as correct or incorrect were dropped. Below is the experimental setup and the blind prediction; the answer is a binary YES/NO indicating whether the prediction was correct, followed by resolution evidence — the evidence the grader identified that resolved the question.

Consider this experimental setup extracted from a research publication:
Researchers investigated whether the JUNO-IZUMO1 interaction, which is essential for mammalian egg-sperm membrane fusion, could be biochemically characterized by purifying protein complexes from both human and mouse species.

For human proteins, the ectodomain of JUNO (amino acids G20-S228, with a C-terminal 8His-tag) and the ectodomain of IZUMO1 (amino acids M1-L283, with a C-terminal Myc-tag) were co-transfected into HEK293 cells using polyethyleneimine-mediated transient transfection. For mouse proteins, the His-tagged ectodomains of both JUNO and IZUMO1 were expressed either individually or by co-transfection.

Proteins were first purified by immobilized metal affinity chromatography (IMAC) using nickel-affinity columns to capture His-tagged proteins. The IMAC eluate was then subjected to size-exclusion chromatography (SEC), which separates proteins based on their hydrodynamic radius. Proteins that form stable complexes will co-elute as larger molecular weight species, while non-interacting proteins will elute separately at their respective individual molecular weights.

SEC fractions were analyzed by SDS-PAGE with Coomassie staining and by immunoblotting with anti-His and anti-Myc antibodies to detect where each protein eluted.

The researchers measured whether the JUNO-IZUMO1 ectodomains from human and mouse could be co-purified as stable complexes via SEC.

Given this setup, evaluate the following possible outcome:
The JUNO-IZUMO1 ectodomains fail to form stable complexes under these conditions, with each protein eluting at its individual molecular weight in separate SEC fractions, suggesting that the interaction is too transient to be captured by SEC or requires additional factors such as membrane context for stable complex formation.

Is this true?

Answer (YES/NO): NO